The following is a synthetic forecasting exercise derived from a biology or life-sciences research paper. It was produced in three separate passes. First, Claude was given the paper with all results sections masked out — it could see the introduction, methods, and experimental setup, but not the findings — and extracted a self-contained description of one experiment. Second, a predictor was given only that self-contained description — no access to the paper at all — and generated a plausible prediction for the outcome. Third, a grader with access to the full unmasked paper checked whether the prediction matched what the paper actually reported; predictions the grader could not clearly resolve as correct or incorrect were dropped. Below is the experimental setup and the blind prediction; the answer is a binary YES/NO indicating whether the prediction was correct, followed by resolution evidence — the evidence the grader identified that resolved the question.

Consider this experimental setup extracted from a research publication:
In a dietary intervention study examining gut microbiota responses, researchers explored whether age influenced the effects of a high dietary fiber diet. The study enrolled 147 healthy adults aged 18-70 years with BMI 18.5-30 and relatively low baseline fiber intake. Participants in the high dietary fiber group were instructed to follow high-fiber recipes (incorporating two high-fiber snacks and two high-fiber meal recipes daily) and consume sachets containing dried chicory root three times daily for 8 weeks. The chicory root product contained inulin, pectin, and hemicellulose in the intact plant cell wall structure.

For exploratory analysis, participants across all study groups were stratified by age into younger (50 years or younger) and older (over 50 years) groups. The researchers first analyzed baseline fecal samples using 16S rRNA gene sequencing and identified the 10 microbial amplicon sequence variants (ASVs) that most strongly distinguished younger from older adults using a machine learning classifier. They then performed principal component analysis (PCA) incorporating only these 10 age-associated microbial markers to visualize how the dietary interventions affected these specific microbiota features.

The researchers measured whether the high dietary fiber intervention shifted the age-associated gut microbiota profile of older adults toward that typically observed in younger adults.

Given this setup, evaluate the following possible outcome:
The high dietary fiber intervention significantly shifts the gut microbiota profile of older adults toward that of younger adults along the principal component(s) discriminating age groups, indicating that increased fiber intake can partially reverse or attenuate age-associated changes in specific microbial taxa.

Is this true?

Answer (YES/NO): NO